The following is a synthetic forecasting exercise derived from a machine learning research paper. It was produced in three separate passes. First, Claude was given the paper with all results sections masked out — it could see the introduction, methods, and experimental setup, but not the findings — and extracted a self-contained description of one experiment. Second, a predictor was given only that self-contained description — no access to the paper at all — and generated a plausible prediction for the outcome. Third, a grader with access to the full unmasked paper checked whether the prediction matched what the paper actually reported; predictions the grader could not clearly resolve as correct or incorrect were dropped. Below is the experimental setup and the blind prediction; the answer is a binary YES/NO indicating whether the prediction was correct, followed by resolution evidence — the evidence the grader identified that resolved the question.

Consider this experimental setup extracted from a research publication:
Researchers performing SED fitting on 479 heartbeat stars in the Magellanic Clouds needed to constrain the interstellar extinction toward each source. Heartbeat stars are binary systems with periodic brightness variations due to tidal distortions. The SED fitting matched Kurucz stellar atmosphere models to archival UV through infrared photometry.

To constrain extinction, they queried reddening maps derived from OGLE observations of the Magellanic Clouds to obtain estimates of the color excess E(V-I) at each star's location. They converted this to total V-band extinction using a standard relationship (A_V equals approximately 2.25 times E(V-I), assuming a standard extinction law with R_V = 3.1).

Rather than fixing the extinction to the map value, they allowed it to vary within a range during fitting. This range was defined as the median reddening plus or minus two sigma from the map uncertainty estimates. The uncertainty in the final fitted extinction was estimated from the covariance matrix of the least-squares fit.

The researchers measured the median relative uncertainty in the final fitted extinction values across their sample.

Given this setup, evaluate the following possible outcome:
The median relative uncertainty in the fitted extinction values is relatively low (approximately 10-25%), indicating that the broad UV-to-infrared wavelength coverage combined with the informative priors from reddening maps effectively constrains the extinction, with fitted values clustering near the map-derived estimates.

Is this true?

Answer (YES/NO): NO